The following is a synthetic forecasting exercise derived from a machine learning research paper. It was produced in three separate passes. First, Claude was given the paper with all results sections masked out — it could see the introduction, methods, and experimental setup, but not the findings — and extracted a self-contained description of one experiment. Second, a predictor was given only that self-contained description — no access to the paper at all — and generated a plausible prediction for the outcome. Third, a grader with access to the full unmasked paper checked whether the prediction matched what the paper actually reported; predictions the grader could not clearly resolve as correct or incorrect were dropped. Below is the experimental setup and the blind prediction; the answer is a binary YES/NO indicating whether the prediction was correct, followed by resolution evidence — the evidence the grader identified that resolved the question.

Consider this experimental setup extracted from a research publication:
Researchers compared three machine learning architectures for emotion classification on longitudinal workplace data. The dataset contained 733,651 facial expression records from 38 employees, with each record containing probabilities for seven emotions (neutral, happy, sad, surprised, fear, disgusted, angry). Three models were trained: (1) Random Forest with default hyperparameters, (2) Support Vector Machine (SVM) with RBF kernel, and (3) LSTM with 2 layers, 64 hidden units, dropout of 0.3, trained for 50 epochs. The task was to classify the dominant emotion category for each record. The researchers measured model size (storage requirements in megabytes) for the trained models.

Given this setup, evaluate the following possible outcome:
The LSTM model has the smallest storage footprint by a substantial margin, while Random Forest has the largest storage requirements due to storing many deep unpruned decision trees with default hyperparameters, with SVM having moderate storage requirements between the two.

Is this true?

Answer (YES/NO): YES